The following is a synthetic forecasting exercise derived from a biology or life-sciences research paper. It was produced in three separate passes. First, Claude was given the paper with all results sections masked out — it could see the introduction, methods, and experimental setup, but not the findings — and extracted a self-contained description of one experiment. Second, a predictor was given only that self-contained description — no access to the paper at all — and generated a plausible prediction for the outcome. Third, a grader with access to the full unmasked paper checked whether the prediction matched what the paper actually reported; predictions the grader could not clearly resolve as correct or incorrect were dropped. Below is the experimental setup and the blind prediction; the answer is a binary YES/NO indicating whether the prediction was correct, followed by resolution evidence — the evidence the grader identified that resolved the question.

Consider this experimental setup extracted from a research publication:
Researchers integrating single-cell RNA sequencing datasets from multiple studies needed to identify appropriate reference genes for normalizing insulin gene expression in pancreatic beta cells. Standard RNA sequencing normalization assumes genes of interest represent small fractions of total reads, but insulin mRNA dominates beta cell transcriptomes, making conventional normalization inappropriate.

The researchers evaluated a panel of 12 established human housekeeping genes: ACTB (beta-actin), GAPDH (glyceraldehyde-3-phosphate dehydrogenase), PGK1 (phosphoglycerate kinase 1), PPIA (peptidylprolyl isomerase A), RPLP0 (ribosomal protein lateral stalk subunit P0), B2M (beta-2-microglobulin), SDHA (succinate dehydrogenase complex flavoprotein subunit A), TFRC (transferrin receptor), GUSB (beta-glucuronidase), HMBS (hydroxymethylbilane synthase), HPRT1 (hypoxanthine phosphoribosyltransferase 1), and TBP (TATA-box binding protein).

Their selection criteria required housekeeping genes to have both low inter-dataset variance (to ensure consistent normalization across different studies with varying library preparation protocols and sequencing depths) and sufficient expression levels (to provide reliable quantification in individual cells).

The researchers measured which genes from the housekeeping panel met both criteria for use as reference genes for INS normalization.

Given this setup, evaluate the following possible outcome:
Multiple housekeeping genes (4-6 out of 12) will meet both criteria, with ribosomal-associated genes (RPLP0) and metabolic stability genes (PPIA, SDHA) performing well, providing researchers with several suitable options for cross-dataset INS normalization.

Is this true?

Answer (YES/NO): NO